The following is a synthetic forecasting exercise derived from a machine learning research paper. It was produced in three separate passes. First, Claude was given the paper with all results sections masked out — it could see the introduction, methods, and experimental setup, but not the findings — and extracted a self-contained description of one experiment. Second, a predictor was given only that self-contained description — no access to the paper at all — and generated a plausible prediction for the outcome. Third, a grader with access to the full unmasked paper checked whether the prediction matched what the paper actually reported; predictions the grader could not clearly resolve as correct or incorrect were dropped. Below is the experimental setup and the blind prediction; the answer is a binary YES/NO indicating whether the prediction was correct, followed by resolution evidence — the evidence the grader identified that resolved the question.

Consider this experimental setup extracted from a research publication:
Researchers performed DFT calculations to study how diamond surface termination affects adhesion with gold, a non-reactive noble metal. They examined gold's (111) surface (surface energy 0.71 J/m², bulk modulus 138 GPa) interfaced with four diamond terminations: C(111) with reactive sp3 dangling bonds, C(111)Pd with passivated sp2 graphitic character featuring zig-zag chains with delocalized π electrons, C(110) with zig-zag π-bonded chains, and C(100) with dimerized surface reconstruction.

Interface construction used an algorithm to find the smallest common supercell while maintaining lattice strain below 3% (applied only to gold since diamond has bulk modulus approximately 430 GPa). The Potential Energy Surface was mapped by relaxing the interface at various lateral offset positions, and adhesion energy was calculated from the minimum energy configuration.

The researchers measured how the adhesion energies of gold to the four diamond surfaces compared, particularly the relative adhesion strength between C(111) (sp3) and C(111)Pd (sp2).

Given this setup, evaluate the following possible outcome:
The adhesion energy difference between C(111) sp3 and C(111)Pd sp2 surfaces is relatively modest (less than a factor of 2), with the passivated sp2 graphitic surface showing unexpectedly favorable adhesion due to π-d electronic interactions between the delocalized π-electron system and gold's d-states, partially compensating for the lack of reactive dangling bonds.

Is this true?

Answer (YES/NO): NO